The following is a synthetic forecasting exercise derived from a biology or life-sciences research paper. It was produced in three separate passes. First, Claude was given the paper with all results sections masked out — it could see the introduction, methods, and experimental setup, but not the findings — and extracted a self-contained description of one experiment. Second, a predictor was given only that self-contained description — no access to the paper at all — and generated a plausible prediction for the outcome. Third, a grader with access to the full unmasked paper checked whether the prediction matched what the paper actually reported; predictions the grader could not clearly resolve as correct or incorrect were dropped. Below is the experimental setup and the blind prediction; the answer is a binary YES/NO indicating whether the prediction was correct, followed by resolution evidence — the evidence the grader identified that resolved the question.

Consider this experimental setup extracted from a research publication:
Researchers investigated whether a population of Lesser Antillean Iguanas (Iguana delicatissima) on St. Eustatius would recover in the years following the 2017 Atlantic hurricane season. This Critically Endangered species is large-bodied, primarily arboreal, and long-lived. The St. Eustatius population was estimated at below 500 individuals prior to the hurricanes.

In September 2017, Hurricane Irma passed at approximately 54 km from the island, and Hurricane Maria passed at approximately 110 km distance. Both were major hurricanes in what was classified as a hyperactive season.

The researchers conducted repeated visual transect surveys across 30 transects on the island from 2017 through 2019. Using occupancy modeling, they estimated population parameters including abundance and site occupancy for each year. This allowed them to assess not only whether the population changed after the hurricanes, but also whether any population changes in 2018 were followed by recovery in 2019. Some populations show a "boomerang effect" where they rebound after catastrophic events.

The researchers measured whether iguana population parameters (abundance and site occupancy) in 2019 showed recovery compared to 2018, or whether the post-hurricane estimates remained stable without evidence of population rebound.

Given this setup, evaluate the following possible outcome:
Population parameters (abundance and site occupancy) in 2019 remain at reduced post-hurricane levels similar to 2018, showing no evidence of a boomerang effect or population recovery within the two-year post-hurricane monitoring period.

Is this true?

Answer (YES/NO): YES